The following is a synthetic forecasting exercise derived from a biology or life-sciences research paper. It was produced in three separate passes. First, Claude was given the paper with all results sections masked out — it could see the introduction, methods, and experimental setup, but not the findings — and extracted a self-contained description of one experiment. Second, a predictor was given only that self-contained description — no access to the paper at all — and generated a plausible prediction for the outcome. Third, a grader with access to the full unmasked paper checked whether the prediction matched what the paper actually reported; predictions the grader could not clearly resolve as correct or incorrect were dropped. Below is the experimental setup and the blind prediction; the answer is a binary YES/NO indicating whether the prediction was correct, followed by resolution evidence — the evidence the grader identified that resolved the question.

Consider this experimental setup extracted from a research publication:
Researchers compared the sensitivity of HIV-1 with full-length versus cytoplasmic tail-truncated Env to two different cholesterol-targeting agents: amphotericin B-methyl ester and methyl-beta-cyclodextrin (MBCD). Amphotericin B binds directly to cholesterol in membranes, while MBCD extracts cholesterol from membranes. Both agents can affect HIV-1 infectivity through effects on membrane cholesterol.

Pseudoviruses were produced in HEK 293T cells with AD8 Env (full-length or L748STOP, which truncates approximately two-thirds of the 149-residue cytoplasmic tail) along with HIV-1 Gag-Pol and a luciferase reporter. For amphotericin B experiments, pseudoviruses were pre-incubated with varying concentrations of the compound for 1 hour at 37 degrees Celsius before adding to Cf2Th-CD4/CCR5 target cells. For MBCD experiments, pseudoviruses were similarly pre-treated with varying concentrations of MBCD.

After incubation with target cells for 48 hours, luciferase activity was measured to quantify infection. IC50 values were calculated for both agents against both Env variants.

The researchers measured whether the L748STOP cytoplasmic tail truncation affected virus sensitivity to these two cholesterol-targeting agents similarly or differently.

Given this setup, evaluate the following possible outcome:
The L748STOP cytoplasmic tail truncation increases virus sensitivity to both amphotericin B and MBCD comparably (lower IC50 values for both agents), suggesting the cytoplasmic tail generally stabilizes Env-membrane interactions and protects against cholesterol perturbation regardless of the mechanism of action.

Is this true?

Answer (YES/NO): NO